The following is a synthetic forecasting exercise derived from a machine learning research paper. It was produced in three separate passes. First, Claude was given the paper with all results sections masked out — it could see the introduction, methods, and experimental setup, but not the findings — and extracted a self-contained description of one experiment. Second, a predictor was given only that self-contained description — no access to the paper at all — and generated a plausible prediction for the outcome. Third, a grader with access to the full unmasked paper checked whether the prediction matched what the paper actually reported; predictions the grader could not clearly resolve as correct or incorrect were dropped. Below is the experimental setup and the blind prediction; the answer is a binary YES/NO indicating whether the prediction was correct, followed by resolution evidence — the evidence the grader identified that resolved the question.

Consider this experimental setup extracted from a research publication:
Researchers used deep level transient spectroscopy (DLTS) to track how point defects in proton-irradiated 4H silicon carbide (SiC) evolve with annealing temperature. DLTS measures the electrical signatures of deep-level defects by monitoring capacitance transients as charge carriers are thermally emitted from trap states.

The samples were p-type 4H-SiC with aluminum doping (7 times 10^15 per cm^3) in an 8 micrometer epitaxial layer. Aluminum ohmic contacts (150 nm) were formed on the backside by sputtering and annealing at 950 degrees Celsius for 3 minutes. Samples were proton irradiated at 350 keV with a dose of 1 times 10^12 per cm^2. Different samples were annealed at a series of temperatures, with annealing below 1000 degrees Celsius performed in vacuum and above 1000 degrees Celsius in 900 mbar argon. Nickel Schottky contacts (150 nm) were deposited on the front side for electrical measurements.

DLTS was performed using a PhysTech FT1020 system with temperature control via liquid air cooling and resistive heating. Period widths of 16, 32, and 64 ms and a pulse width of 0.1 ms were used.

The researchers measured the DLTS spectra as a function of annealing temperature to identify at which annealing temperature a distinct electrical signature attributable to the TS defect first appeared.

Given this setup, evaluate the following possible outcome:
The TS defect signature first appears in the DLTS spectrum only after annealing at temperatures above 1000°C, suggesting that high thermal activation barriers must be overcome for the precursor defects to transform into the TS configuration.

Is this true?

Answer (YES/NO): YES